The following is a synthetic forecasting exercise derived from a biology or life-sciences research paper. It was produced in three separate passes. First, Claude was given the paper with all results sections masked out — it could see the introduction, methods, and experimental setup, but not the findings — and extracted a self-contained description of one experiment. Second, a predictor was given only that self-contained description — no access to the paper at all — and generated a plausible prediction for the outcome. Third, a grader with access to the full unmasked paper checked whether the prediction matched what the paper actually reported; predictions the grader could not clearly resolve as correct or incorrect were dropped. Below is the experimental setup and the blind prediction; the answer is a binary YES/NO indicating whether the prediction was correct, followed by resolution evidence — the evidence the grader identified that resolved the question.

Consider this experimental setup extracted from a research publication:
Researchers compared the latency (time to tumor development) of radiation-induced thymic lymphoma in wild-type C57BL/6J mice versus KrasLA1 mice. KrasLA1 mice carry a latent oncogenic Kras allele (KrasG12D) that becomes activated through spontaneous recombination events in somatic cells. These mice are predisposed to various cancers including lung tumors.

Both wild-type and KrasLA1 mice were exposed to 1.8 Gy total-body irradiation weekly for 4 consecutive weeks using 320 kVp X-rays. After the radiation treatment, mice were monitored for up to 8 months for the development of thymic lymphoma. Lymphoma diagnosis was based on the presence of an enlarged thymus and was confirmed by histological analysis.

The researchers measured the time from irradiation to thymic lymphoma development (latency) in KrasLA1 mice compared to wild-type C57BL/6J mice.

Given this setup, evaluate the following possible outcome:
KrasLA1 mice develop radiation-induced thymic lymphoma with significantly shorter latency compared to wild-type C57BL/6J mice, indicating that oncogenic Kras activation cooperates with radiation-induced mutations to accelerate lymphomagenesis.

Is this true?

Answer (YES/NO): YES